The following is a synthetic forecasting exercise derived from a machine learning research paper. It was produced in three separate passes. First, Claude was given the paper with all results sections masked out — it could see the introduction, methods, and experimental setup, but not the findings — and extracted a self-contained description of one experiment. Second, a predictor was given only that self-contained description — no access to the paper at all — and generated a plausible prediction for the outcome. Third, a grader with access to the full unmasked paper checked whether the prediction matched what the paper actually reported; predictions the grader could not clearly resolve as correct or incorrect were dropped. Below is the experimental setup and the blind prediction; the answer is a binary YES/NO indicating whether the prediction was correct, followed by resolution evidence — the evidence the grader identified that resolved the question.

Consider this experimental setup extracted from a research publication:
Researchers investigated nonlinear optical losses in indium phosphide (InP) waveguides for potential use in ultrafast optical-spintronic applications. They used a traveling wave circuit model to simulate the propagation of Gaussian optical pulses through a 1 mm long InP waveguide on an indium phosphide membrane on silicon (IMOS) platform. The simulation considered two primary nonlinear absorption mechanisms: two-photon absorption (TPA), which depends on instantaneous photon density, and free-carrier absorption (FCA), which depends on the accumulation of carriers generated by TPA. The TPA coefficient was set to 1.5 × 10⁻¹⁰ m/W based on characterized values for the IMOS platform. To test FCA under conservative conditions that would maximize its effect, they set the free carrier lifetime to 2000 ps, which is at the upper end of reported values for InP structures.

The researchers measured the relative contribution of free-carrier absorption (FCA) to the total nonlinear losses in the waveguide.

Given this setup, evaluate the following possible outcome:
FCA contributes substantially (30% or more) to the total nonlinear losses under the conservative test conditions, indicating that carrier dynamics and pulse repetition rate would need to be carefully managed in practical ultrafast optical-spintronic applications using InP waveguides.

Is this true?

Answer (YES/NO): NO